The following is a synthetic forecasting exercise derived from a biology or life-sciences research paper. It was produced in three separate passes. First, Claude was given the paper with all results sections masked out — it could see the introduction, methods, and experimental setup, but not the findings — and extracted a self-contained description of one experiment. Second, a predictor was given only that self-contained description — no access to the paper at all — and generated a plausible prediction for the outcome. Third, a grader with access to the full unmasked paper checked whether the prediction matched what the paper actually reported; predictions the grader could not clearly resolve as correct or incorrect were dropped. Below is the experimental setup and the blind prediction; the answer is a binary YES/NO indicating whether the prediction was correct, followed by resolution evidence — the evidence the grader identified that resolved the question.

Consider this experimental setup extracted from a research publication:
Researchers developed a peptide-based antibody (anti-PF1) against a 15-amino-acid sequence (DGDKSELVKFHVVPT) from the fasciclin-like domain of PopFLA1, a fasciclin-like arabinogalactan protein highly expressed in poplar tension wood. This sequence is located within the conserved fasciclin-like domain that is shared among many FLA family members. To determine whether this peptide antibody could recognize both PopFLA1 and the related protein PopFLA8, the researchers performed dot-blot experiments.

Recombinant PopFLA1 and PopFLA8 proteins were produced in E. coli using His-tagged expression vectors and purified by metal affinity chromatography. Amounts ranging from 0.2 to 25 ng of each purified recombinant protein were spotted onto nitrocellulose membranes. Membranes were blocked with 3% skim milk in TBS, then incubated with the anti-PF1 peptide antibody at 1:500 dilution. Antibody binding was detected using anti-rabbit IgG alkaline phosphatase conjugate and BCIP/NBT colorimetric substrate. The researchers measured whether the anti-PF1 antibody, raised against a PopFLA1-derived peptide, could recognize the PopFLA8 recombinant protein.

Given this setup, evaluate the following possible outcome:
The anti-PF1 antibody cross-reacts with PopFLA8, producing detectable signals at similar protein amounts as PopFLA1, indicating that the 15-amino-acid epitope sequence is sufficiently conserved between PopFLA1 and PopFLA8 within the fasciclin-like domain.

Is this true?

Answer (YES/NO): NO